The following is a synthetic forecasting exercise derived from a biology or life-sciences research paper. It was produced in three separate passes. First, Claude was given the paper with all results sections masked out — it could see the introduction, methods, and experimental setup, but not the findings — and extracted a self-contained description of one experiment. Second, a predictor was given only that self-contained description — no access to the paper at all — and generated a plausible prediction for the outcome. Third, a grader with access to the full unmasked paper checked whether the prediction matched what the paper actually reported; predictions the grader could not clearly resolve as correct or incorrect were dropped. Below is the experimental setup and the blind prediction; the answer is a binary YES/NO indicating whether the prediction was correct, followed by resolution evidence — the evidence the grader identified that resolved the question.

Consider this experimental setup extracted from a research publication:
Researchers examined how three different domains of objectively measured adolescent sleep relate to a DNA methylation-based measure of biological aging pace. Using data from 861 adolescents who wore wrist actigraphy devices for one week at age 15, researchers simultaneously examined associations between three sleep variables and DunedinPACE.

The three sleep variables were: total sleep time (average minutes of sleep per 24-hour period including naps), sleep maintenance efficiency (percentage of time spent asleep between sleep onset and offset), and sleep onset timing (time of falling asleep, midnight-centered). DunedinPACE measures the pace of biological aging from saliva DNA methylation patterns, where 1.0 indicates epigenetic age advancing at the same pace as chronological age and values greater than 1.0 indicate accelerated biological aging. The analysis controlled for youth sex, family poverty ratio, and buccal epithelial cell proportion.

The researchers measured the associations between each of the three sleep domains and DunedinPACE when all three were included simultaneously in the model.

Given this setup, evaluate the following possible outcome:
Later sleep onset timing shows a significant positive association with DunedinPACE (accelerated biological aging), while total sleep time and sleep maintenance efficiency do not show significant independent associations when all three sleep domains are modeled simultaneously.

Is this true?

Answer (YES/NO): NO